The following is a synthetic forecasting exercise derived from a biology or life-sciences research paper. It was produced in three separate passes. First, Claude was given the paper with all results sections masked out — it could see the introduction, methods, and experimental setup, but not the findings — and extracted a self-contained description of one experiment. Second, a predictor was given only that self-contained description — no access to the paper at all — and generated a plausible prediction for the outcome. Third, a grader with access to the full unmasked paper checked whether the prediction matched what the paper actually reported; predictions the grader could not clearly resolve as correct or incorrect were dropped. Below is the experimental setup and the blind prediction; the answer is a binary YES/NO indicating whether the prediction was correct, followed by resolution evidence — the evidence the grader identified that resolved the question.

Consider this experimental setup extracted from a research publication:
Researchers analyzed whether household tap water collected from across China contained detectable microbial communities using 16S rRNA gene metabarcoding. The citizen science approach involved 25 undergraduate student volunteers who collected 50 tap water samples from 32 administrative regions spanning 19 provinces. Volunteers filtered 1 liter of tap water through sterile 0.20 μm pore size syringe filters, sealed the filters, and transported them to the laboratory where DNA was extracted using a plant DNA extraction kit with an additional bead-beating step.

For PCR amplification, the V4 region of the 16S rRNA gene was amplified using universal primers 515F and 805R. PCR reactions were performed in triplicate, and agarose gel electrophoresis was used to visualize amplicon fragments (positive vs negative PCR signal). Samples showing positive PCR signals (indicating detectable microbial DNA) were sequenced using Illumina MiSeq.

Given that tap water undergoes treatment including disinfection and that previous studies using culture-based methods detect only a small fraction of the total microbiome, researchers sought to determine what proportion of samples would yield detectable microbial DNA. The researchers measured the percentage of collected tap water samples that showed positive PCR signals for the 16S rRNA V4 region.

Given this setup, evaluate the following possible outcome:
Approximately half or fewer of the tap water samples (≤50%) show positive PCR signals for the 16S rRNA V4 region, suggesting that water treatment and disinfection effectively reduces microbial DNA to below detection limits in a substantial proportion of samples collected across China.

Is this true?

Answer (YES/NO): NO